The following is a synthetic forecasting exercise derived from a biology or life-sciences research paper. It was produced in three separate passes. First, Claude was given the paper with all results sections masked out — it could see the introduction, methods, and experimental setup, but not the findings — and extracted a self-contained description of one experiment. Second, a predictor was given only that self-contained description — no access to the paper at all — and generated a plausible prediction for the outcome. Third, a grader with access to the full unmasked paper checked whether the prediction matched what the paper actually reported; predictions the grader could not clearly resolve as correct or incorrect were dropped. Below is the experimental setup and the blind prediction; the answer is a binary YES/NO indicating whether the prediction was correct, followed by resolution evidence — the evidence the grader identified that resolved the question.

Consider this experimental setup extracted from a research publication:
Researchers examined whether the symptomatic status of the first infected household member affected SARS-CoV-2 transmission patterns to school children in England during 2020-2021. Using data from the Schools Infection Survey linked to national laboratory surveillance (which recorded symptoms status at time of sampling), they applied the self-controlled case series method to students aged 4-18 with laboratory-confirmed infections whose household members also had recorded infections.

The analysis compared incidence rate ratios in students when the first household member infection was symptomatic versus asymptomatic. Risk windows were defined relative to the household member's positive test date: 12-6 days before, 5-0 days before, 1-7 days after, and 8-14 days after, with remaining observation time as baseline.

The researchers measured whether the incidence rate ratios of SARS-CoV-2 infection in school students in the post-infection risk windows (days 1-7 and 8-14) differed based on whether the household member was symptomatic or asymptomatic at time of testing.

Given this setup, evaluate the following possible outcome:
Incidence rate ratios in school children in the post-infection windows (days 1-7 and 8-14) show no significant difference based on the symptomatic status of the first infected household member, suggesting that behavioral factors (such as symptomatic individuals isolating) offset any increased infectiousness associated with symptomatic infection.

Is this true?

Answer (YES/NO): YES